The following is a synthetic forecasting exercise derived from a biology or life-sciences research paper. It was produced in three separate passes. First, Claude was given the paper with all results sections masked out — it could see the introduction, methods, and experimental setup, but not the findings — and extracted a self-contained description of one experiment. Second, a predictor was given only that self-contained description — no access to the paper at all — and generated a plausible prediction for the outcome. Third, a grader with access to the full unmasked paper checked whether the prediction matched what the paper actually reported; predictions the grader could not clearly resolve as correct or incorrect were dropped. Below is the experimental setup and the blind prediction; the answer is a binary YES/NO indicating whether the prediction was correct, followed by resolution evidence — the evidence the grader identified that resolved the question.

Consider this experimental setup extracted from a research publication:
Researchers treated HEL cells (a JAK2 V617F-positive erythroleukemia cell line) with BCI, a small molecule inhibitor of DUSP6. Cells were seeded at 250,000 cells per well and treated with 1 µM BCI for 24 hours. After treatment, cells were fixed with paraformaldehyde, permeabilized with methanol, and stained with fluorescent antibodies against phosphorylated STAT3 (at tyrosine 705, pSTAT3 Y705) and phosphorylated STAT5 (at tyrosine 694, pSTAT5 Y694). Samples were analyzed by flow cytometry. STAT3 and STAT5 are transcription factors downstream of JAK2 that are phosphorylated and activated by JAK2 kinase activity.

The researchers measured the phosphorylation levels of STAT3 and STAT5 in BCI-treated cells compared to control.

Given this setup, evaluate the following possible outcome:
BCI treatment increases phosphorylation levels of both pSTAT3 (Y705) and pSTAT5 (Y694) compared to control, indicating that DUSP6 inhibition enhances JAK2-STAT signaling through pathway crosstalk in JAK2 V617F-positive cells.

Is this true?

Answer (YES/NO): NO